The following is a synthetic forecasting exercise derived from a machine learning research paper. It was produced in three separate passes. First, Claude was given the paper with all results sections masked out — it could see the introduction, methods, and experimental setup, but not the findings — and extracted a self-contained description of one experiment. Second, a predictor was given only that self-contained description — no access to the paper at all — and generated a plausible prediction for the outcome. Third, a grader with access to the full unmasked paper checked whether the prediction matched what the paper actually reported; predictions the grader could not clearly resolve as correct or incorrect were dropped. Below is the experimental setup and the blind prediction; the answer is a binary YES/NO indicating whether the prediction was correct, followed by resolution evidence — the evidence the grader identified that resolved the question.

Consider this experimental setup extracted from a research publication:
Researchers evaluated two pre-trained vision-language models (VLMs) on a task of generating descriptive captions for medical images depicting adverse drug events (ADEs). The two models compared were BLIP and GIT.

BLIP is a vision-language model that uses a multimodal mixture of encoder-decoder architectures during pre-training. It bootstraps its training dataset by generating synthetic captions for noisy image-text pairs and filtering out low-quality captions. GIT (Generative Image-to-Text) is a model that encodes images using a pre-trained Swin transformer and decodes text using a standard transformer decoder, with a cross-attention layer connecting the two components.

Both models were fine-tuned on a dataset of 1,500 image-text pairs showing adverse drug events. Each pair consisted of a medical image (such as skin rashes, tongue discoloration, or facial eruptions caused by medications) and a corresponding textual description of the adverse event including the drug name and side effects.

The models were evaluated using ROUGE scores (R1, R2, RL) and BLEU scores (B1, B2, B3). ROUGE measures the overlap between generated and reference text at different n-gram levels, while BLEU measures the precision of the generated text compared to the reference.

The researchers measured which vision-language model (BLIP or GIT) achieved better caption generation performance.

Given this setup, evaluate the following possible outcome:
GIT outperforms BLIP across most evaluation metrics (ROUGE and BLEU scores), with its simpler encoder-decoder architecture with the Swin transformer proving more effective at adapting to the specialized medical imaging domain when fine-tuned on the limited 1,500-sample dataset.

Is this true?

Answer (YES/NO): YES